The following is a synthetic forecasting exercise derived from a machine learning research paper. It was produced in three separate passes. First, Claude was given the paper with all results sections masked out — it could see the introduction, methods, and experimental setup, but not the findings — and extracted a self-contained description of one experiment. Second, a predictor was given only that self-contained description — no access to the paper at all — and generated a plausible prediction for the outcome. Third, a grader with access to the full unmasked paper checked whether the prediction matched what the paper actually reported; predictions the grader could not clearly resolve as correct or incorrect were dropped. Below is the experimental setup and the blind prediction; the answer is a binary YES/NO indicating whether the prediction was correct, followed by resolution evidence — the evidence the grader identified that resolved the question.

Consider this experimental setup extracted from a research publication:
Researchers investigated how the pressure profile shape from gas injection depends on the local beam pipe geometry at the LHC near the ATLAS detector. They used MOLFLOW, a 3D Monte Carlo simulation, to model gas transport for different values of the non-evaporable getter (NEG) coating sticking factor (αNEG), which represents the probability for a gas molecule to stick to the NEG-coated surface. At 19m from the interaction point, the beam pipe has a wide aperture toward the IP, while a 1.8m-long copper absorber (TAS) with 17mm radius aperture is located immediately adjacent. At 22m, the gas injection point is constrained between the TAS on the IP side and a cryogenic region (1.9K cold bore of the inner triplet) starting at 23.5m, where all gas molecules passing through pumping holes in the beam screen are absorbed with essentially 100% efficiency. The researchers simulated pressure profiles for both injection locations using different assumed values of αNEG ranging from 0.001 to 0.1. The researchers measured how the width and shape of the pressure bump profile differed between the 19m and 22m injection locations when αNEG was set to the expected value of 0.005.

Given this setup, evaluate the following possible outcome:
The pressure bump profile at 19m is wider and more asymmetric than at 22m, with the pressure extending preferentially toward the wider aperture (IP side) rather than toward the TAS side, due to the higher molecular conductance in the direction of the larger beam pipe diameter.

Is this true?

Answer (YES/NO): YES